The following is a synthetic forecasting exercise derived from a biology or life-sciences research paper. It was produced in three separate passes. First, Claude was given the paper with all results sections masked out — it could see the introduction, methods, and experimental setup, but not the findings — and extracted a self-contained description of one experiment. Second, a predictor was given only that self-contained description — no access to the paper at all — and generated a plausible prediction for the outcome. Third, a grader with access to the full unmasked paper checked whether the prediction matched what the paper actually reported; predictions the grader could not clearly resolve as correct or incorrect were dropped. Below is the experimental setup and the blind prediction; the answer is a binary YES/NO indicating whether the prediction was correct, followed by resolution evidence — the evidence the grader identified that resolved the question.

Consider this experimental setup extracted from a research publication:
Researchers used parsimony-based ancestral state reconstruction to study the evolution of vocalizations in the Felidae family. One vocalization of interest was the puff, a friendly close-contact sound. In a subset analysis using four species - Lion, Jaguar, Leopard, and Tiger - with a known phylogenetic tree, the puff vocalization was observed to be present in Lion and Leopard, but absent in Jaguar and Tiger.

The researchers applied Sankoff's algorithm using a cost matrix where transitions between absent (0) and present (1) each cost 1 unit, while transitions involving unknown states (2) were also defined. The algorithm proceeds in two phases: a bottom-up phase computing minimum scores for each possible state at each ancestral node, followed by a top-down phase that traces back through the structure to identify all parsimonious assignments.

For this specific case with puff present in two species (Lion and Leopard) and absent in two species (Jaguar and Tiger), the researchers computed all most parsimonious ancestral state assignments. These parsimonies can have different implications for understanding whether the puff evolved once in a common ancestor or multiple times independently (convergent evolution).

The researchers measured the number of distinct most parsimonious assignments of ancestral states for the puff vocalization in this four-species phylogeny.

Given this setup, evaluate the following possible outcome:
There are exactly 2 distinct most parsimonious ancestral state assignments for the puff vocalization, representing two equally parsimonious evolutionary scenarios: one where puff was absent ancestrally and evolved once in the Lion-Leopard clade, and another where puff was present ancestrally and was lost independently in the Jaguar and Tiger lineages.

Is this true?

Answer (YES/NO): NO